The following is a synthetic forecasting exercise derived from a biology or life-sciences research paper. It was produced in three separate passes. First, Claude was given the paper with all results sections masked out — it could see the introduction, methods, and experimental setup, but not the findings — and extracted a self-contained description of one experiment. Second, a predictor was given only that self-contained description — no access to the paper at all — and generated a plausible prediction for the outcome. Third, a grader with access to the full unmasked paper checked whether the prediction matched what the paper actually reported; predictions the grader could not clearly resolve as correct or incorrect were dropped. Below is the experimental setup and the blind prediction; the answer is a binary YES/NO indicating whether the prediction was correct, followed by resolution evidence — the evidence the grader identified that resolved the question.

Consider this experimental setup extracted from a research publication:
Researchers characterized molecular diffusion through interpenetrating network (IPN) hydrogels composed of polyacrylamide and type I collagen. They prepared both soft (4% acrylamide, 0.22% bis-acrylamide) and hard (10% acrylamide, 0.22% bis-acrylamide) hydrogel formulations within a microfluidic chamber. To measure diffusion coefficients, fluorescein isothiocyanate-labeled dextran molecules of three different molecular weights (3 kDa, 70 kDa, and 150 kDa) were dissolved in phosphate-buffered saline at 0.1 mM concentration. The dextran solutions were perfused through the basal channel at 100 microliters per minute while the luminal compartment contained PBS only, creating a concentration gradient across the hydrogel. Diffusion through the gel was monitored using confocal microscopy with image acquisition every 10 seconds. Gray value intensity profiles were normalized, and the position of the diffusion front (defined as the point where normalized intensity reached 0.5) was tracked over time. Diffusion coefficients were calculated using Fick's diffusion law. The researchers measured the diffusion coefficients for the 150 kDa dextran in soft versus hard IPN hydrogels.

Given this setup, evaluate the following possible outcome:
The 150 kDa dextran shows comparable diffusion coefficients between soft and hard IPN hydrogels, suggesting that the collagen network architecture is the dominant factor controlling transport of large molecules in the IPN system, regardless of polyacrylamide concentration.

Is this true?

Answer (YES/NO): NO